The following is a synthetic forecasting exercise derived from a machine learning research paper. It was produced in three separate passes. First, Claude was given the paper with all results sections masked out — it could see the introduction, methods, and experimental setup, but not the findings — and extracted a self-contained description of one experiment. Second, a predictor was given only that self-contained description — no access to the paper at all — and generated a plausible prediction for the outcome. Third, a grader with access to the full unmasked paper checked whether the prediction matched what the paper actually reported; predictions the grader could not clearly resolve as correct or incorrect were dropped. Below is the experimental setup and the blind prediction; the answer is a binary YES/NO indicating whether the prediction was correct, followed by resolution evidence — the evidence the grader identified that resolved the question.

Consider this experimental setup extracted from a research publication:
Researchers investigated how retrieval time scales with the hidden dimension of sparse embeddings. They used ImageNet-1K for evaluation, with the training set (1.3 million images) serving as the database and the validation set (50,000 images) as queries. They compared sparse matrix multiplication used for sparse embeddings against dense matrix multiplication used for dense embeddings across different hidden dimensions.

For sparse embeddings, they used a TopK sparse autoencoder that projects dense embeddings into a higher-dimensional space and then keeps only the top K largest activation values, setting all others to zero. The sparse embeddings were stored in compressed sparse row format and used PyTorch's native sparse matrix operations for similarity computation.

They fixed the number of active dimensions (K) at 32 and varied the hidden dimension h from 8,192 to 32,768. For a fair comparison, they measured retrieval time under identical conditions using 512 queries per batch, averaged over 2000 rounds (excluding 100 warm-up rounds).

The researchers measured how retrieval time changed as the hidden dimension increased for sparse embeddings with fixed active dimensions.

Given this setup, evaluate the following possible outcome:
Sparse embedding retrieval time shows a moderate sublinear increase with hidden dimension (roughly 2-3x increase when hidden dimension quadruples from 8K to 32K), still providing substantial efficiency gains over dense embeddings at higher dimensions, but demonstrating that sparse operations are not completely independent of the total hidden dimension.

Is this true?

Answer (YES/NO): NO